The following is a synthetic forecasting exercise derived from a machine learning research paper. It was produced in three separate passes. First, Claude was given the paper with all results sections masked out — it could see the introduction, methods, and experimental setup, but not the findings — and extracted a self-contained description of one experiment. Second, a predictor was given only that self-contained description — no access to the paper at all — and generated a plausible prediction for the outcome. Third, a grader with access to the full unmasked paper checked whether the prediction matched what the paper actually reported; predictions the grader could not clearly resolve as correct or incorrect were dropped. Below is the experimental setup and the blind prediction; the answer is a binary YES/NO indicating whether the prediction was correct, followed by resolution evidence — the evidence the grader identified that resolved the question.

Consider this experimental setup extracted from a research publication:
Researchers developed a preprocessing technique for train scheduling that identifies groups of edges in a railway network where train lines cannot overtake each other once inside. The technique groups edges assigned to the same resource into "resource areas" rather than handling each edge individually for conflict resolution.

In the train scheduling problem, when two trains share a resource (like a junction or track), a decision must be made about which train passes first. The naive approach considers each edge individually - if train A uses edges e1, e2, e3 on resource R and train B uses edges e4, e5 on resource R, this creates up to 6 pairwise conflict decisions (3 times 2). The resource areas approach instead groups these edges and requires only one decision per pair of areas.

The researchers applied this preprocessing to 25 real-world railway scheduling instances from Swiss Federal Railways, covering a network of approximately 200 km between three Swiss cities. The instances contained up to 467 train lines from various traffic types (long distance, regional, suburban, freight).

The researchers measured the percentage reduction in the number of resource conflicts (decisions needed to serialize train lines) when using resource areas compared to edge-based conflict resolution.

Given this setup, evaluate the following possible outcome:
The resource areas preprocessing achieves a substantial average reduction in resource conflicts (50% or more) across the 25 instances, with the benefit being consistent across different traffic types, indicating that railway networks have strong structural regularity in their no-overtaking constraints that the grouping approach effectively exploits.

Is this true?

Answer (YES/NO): YES